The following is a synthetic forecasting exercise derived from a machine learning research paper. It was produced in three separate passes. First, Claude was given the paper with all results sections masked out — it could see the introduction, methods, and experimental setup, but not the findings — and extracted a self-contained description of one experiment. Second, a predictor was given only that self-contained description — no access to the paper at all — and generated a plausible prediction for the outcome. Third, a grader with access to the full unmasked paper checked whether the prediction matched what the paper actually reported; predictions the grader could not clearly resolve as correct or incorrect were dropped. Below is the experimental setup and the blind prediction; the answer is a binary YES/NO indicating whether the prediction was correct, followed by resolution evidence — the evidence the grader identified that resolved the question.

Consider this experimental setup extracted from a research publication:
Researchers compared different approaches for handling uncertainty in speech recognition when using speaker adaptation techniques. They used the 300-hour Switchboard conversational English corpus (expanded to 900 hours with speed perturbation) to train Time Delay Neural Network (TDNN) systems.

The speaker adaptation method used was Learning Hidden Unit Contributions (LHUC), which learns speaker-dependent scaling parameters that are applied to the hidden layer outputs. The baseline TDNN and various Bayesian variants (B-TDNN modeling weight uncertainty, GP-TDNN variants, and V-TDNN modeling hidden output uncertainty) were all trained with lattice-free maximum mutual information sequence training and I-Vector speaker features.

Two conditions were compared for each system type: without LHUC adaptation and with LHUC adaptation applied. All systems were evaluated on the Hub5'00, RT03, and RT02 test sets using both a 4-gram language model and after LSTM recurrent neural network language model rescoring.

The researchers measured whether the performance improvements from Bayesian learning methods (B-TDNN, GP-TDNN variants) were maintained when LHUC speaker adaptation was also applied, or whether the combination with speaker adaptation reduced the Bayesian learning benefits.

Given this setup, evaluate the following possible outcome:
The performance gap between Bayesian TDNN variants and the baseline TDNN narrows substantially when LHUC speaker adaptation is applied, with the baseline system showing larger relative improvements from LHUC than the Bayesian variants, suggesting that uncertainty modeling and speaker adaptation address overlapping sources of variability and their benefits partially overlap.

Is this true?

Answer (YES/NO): NO